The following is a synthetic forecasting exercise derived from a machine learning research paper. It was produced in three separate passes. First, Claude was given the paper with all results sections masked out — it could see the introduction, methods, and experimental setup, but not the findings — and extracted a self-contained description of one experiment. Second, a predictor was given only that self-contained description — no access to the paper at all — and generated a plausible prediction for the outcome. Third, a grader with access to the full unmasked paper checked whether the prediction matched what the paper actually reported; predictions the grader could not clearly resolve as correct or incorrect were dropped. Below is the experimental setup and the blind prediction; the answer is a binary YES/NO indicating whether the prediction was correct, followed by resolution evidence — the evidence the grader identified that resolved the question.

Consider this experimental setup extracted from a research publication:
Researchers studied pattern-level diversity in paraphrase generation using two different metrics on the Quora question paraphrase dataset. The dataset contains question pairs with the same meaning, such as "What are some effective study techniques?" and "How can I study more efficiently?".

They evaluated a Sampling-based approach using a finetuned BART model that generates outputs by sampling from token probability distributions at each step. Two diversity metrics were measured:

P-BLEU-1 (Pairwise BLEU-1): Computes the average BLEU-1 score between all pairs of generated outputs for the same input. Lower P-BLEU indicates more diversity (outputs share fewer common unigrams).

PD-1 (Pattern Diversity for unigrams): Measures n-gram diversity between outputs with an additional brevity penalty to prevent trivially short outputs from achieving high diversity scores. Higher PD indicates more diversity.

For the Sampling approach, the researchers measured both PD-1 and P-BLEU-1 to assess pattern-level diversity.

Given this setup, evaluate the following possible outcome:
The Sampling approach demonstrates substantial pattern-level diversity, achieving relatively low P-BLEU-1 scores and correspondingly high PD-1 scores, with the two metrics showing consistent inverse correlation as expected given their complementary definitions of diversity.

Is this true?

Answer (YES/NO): NO